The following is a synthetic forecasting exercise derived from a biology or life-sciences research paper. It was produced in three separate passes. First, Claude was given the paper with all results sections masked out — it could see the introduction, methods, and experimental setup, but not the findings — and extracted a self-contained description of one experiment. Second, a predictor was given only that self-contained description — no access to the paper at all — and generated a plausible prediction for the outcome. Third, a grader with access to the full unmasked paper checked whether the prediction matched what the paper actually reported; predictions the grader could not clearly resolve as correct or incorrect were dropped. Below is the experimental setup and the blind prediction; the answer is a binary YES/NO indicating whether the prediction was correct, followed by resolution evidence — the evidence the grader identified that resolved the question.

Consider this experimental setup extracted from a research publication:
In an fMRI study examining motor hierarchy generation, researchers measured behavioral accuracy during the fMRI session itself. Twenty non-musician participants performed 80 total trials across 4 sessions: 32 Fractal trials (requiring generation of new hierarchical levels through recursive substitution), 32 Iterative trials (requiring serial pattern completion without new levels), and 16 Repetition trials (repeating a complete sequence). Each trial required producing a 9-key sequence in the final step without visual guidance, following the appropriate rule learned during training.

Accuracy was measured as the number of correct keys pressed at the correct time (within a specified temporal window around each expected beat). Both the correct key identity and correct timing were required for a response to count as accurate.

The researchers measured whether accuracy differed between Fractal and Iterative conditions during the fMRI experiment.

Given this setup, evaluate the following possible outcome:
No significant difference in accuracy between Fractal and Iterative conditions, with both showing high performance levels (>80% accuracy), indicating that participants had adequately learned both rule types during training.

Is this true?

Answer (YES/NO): YES